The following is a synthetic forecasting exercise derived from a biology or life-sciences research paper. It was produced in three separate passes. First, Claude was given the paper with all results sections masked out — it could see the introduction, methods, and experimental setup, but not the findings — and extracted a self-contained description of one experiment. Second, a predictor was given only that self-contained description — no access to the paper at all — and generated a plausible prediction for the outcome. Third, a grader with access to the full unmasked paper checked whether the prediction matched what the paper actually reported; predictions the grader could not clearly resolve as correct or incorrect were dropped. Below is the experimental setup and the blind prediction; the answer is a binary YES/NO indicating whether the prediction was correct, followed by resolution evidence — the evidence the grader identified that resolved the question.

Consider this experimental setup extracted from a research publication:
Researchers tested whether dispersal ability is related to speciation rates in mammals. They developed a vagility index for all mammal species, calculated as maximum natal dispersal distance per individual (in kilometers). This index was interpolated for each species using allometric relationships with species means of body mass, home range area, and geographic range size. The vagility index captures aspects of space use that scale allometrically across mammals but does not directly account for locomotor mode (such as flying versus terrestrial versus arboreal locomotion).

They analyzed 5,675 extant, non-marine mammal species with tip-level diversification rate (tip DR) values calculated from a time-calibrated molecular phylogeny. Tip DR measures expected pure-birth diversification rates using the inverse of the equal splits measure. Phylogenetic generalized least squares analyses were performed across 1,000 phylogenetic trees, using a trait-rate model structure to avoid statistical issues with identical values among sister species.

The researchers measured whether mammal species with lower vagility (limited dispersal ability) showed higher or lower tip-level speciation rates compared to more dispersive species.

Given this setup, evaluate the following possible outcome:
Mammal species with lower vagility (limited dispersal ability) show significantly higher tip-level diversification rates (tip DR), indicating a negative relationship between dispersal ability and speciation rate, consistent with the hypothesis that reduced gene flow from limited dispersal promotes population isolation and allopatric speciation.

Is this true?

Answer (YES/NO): YES